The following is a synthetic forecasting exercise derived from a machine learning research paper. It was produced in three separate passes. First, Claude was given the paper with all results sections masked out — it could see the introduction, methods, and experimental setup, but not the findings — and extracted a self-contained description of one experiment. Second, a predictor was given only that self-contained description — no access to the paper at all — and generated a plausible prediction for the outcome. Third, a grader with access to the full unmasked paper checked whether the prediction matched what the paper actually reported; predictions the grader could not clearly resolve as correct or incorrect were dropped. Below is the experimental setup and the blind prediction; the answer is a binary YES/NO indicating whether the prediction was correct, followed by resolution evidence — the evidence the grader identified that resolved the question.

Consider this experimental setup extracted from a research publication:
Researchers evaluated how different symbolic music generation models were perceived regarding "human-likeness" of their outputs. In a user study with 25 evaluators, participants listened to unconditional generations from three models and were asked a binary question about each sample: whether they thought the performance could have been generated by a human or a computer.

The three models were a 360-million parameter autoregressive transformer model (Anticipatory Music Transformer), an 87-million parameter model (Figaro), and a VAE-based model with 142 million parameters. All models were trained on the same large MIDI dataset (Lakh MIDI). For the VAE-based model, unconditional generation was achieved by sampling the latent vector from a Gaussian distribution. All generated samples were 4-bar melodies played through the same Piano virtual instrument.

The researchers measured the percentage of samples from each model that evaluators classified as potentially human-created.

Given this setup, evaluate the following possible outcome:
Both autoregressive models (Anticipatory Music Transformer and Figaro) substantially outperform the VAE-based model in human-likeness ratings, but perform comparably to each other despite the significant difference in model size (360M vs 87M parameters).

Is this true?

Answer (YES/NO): NO